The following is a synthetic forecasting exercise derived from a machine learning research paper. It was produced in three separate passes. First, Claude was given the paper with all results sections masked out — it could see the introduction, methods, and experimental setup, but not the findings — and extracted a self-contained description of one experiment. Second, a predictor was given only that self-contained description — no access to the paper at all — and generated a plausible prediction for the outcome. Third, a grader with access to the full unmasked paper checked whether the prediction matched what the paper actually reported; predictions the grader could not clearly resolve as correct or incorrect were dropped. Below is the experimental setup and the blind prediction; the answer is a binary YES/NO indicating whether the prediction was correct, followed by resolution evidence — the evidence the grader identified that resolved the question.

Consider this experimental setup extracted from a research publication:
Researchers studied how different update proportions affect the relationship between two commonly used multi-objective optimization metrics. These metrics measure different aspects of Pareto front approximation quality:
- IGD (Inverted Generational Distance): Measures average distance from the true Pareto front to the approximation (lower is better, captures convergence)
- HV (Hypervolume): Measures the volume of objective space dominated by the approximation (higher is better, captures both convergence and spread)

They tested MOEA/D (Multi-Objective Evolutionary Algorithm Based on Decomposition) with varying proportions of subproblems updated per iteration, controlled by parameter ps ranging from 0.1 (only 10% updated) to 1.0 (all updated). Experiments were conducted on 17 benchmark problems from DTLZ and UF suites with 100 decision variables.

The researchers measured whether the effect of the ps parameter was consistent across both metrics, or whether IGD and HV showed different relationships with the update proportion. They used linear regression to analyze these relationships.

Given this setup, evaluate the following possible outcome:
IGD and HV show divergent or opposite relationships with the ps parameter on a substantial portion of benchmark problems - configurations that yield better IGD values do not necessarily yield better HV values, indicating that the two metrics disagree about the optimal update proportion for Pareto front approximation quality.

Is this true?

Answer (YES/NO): NO